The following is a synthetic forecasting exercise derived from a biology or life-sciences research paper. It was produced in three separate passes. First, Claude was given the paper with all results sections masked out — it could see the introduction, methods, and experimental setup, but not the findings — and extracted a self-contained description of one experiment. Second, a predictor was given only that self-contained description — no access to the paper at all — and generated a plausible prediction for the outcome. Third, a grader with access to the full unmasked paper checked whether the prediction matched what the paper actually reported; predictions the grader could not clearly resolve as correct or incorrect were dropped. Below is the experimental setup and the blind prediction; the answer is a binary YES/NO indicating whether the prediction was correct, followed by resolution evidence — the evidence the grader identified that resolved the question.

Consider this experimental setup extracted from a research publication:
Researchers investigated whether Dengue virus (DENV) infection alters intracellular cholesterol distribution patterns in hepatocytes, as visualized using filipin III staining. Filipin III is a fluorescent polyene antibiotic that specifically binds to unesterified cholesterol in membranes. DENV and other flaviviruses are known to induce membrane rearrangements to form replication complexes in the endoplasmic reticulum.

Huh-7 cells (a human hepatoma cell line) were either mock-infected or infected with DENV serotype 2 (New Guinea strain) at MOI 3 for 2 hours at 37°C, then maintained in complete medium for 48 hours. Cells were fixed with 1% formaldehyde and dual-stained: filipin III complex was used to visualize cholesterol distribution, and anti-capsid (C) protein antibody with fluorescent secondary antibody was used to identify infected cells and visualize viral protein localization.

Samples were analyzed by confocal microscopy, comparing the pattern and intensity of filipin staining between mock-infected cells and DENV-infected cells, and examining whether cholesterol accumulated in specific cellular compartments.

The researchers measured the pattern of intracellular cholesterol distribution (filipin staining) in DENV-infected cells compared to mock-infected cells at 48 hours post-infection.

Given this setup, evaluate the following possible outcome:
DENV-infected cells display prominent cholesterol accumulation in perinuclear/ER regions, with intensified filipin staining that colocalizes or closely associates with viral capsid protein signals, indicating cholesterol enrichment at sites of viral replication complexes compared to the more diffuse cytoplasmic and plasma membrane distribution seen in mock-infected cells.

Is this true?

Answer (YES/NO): NO